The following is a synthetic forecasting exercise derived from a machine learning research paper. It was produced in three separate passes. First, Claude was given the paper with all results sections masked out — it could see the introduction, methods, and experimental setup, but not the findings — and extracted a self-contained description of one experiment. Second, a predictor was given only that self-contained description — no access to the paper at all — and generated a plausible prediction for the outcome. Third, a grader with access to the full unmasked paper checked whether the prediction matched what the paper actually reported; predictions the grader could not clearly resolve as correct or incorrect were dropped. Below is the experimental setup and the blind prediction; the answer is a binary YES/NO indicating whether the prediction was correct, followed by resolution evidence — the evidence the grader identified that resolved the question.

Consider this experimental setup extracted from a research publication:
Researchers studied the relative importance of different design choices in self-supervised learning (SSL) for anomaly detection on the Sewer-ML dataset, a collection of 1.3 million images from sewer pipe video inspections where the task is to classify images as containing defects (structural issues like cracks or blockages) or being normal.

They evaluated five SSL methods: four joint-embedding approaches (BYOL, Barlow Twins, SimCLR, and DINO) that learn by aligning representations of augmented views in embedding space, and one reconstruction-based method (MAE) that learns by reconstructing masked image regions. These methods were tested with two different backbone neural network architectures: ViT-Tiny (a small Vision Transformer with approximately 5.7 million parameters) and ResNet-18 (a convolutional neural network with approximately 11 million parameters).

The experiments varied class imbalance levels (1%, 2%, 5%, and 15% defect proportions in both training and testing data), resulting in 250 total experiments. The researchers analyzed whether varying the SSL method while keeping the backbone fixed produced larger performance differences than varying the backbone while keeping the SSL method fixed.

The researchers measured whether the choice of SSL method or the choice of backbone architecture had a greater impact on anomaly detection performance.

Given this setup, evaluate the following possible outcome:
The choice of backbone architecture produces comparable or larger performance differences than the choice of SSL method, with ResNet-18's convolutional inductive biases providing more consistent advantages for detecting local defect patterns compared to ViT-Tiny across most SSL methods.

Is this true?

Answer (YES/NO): NO